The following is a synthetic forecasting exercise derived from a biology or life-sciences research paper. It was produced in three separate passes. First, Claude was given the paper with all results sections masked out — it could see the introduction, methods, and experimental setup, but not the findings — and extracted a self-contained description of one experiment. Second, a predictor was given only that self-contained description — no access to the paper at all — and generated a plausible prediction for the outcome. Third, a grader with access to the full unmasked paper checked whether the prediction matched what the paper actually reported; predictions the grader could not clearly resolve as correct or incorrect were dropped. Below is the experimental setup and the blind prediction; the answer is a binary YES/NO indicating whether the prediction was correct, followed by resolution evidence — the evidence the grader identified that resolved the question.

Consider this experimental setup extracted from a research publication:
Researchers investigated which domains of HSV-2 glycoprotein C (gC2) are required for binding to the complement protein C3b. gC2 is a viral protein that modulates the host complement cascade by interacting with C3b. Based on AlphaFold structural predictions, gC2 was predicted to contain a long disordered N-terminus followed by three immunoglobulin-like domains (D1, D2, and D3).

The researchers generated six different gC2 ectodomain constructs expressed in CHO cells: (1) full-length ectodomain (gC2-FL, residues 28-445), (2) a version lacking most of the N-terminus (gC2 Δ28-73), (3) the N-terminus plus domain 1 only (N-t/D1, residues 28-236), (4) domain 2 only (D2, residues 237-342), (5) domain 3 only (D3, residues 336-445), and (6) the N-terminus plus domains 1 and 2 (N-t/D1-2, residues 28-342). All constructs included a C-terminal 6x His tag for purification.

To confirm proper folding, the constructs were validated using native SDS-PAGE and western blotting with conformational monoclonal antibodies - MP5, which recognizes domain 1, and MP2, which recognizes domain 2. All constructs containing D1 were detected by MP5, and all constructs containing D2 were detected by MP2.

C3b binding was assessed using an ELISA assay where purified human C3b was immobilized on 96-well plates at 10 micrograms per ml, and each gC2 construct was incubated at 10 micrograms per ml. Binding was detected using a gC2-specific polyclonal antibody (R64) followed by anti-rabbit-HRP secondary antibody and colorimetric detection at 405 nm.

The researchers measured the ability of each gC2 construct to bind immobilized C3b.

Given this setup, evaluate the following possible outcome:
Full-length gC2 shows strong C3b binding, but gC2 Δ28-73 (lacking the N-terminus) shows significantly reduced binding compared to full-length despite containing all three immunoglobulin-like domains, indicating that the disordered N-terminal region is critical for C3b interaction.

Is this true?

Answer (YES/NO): NO